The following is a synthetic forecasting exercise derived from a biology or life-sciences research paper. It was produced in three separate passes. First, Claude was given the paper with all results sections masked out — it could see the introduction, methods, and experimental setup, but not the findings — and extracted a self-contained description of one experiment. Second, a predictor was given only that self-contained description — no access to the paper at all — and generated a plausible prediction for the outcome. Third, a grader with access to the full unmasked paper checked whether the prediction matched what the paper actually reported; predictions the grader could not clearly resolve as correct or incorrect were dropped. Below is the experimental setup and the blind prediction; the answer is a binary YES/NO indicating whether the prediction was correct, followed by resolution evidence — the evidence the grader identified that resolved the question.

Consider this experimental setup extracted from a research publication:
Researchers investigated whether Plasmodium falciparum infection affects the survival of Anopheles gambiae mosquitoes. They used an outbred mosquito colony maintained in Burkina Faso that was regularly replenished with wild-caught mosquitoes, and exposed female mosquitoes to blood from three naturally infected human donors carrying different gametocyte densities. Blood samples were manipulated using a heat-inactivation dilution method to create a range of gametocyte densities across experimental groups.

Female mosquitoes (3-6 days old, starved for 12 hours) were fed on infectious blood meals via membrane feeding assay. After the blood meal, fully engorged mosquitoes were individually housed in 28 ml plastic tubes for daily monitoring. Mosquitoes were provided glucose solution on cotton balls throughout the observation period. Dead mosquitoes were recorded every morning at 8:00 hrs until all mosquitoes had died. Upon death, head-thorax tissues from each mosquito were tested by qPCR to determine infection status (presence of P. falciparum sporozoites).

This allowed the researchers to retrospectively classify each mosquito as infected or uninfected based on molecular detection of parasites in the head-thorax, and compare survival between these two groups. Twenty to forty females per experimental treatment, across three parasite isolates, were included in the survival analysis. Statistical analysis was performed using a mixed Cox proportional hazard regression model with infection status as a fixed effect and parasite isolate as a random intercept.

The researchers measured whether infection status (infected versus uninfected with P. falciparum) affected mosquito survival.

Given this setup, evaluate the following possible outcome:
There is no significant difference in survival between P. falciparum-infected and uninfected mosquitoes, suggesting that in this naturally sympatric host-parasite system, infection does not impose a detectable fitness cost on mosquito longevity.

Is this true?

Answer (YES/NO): NO